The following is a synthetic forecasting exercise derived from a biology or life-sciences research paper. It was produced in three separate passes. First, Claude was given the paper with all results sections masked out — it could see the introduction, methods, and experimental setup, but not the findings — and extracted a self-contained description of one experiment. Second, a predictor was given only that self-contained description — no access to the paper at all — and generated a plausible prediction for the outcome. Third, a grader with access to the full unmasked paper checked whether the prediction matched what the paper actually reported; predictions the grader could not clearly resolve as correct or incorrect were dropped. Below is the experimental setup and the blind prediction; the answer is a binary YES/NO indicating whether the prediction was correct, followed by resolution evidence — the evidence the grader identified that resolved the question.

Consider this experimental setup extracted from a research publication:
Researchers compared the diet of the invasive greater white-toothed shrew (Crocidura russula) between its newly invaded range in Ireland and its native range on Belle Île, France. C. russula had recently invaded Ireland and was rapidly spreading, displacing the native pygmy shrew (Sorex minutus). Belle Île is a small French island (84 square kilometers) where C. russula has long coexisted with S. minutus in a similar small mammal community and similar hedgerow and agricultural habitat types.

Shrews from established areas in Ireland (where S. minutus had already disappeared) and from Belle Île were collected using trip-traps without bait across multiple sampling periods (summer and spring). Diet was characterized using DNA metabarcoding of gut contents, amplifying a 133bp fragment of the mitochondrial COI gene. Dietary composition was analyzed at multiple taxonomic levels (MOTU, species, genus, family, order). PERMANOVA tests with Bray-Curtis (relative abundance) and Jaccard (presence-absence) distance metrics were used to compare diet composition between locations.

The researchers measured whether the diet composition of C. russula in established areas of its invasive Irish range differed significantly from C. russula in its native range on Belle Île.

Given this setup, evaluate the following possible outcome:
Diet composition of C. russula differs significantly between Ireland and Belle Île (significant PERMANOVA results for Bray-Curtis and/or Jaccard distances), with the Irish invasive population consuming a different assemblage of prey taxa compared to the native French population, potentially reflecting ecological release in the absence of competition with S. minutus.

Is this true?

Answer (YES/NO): YES